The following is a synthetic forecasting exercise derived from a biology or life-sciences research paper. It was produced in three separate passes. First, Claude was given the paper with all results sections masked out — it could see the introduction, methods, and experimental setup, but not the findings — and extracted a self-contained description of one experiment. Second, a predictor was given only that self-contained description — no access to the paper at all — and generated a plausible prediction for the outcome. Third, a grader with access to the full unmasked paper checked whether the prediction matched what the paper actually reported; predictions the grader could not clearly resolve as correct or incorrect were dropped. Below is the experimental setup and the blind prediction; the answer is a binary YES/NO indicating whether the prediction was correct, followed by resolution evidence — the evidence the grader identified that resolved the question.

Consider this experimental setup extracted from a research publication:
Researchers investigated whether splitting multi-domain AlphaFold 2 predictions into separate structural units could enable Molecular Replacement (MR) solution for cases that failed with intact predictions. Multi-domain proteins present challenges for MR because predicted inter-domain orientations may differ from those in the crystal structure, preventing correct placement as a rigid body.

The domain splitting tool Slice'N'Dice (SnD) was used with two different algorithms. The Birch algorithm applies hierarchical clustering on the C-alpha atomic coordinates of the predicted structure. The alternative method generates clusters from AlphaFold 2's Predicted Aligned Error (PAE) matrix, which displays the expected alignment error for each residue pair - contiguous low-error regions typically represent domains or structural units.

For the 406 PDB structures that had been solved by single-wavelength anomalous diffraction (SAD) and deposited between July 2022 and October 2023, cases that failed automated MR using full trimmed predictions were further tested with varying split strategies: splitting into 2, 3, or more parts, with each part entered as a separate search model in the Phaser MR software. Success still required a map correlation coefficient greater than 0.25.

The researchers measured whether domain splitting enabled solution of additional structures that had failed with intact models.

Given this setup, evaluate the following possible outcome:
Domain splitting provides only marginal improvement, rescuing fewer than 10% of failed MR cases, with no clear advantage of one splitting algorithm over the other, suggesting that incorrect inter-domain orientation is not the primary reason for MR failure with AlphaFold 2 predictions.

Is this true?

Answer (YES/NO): NO